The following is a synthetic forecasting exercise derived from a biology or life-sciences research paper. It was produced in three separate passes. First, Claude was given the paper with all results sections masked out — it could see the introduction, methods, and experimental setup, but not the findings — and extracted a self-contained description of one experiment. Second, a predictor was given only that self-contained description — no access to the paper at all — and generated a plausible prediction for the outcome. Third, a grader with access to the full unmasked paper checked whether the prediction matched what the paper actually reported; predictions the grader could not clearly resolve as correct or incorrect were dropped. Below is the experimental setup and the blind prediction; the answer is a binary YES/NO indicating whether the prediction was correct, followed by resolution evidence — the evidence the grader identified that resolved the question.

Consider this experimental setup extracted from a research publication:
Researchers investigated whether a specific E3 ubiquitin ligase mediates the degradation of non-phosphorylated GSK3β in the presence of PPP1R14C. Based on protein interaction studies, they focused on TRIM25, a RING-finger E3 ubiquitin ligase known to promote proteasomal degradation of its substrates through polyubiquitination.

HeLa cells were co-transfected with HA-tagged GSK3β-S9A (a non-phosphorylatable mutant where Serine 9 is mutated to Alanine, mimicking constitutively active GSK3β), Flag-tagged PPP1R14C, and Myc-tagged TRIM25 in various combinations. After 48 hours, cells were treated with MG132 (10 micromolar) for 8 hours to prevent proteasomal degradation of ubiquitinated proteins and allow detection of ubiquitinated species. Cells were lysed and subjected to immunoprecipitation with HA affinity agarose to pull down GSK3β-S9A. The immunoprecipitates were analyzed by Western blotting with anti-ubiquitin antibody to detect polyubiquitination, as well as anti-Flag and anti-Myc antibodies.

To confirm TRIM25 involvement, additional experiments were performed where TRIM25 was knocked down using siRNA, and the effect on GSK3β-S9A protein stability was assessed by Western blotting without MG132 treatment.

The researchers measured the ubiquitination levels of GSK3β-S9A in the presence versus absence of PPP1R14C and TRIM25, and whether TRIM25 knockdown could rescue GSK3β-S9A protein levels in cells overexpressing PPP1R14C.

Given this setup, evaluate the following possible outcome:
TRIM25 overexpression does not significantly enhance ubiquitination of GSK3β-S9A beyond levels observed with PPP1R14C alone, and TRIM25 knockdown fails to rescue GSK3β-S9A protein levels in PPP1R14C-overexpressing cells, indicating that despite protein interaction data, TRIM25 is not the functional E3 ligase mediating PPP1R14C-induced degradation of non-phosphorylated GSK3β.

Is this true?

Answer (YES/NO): NO